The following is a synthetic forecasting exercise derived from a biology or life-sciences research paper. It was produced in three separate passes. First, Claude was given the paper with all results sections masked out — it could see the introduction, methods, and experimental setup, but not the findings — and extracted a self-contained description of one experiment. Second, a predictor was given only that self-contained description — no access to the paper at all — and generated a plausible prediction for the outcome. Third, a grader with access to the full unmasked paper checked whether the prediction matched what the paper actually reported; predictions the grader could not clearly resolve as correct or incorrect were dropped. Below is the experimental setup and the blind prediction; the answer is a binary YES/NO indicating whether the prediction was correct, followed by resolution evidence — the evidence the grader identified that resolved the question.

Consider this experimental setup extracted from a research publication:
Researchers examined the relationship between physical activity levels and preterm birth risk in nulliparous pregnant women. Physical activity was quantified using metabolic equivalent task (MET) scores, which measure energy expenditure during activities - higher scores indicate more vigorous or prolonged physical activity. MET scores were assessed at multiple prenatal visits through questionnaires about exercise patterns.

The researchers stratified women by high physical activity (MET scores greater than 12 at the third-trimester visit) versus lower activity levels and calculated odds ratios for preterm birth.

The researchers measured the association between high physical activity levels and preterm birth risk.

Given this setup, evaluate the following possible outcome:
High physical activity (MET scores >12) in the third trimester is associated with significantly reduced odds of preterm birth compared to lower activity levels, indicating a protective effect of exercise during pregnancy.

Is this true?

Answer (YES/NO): YES